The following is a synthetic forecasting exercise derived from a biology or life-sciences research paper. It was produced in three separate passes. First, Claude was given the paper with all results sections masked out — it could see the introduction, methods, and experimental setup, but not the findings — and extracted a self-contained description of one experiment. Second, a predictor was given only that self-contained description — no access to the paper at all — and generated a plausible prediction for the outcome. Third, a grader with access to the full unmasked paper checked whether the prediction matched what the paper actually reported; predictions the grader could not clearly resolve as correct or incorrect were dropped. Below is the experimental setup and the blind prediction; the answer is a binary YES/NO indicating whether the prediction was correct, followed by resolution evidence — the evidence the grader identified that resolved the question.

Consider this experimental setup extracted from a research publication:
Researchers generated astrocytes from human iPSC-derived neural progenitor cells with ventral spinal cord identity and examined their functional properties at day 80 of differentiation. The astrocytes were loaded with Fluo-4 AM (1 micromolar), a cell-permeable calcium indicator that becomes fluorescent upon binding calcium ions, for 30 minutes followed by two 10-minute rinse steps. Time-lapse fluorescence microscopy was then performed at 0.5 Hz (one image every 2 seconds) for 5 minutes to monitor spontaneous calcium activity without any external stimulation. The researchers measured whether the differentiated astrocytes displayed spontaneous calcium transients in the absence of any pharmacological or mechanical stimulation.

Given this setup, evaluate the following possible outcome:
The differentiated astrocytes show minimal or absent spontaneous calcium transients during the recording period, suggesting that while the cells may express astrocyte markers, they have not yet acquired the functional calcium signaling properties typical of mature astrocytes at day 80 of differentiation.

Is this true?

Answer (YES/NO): NO